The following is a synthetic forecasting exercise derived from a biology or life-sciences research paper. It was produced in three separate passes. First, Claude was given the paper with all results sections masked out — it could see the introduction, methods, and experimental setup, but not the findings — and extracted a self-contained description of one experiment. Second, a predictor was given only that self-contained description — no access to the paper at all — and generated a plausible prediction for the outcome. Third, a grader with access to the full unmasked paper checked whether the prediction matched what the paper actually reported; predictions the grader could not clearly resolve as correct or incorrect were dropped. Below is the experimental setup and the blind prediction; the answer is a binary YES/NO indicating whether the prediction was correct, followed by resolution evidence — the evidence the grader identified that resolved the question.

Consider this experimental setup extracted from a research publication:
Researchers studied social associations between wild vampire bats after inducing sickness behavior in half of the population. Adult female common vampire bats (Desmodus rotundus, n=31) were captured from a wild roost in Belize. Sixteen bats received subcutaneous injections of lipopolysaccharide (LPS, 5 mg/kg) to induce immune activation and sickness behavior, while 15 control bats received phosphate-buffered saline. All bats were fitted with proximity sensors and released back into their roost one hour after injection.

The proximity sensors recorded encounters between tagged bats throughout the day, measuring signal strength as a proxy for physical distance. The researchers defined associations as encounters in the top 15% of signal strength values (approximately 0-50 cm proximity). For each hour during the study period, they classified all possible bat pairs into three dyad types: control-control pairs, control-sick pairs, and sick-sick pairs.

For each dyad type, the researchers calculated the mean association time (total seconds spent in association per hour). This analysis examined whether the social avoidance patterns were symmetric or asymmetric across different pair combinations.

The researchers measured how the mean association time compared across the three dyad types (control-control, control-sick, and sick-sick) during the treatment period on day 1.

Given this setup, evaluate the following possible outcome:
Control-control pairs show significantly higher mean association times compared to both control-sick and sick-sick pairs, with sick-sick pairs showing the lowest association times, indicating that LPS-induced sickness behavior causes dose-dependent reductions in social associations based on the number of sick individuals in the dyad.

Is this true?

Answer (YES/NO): YES